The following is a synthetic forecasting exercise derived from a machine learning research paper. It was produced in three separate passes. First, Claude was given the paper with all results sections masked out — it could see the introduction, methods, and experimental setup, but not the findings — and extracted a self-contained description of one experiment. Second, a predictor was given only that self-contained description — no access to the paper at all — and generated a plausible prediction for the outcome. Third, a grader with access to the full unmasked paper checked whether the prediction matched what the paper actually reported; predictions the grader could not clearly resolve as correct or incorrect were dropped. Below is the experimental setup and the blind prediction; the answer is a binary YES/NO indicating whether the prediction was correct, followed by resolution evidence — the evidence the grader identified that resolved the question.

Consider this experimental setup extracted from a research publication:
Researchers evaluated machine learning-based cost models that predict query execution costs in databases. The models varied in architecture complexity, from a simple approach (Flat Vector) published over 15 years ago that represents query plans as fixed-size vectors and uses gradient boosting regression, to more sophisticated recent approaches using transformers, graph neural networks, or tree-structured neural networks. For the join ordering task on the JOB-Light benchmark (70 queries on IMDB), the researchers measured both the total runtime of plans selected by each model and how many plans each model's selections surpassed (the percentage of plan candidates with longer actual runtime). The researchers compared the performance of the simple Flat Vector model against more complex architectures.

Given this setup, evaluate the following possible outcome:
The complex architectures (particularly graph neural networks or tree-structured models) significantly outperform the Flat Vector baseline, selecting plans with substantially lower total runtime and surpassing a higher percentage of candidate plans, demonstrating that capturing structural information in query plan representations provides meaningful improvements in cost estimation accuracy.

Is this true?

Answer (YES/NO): NO